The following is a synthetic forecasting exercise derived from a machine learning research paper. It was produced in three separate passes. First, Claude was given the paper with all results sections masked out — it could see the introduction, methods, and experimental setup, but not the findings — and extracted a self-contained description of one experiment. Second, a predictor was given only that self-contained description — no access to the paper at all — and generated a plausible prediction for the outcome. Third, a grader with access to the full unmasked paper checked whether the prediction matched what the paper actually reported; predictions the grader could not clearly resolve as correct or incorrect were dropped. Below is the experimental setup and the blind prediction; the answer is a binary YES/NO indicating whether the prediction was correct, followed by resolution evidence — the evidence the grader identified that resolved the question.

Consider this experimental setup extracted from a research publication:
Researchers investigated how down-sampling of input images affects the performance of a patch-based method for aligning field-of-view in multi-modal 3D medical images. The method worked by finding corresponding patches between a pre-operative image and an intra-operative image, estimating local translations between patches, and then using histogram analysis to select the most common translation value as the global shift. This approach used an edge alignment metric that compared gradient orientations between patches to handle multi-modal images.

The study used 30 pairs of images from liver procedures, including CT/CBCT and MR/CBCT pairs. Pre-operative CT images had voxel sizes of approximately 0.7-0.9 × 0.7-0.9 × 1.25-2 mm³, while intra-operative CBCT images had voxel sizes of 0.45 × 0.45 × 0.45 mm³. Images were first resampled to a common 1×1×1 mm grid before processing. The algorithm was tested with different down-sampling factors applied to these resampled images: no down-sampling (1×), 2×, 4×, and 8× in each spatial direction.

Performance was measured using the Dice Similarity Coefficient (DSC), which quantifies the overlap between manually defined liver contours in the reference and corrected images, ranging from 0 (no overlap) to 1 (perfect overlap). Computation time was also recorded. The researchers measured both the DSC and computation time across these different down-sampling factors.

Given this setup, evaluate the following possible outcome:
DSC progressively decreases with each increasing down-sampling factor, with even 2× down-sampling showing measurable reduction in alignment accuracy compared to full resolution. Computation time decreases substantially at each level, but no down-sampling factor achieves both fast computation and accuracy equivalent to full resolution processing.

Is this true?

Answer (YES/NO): NO